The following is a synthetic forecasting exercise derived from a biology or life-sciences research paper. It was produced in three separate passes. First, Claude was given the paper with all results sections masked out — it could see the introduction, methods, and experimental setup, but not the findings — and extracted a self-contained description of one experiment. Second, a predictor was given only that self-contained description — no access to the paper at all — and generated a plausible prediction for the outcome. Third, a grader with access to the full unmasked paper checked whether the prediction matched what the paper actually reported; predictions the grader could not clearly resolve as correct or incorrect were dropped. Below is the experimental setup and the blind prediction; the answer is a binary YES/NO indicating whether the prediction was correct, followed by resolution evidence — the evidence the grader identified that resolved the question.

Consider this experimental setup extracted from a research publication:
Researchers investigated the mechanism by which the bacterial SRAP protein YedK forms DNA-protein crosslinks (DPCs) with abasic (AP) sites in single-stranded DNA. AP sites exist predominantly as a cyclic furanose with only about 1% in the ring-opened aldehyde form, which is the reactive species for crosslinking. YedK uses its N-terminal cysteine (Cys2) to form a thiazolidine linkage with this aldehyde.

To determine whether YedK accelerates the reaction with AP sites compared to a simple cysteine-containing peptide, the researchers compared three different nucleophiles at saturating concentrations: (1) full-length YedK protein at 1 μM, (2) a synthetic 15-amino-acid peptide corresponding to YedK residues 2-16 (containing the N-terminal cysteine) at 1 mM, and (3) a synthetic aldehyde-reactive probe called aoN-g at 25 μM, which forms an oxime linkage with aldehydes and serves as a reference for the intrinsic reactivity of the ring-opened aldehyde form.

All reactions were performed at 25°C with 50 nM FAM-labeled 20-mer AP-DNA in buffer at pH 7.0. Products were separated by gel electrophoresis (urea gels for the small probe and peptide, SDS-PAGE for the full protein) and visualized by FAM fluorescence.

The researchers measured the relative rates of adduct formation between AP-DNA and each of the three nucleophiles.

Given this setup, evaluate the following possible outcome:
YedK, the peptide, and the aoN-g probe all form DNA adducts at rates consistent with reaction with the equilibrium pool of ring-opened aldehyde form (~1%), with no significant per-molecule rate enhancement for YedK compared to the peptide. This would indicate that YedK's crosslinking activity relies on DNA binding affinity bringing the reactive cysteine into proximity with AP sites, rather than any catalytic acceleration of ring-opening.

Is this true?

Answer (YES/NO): NO